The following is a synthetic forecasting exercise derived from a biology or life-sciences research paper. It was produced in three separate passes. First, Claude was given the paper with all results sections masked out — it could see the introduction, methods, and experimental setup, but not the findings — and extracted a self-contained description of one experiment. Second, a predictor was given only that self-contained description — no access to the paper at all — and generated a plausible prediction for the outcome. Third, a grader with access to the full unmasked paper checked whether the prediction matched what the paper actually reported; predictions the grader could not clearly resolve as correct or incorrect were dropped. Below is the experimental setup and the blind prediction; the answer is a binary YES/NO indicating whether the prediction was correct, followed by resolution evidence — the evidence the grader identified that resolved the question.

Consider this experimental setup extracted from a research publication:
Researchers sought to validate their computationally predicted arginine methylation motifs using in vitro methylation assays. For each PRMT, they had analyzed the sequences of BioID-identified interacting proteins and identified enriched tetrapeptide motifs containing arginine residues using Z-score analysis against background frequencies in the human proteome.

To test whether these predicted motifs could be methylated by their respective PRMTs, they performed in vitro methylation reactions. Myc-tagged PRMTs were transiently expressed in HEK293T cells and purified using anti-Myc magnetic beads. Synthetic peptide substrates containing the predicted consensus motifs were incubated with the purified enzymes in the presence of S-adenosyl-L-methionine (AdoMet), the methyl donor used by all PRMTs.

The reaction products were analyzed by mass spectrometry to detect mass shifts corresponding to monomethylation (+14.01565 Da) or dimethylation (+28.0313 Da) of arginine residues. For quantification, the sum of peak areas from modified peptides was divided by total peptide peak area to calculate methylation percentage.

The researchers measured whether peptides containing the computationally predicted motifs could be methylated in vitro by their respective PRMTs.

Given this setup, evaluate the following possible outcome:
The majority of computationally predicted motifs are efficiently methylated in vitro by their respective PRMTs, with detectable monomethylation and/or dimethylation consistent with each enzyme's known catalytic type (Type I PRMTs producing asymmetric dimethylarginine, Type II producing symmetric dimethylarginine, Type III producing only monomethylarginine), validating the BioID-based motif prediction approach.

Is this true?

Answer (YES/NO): NO